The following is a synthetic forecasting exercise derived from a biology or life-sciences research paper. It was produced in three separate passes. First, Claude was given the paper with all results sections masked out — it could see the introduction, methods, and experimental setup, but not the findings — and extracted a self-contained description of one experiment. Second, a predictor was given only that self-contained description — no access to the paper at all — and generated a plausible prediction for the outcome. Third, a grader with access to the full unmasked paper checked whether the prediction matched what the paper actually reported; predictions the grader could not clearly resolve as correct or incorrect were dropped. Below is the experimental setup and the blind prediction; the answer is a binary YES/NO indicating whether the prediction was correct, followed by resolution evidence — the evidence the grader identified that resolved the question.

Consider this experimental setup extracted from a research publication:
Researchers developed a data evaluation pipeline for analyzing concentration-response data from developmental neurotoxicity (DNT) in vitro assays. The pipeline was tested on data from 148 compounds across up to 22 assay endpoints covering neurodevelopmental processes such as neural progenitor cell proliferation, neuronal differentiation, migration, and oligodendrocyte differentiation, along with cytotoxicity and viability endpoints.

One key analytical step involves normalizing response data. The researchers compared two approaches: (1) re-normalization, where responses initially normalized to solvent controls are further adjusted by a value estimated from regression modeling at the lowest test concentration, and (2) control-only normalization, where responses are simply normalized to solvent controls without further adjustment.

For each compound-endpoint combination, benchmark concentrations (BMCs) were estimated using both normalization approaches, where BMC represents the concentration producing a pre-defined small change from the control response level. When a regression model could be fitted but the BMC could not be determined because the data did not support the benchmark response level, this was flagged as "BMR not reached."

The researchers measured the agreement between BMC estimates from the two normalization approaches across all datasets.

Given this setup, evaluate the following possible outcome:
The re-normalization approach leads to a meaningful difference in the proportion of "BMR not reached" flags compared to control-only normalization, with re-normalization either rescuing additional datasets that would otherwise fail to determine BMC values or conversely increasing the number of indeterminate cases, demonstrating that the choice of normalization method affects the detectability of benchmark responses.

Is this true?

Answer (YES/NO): YES